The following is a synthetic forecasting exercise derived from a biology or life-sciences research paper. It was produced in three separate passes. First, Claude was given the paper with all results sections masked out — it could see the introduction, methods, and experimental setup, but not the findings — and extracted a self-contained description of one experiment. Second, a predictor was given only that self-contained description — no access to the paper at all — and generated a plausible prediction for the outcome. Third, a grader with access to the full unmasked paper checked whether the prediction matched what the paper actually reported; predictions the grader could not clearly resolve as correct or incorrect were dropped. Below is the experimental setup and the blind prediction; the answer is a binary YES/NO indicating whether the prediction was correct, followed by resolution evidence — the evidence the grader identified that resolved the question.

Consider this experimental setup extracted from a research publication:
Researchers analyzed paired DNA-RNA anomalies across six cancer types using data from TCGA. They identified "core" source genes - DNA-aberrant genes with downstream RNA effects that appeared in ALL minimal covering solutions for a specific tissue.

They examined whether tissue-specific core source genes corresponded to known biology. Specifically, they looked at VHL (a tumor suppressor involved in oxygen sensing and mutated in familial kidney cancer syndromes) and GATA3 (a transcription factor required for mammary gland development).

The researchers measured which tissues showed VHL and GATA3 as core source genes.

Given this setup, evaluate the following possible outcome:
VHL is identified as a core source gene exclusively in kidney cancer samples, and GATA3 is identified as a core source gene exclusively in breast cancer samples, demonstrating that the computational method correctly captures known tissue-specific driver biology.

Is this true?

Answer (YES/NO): YES